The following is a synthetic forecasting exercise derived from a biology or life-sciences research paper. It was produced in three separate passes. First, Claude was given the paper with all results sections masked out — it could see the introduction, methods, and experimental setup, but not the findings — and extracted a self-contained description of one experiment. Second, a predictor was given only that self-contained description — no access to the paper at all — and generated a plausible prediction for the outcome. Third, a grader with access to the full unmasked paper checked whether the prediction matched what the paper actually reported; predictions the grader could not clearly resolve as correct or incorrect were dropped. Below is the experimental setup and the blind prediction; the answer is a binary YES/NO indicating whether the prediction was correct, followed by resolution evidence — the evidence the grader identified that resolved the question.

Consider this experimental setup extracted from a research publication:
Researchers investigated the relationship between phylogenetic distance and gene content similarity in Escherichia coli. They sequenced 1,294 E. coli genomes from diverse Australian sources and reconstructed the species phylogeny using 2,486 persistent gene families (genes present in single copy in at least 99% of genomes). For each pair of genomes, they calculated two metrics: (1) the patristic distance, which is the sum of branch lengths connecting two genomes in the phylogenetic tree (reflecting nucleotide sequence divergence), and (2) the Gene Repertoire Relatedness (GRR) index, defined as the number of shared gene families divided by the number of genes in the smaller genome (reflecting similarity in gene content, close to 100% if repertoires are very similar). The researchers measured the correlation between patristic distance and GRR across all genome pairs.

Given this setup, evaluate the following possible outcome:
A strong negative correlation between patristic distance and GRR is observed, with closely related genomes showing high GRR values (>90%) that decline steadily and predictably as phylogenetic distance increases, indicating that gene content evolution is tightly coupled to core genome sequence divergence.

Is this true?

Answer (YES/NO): NO